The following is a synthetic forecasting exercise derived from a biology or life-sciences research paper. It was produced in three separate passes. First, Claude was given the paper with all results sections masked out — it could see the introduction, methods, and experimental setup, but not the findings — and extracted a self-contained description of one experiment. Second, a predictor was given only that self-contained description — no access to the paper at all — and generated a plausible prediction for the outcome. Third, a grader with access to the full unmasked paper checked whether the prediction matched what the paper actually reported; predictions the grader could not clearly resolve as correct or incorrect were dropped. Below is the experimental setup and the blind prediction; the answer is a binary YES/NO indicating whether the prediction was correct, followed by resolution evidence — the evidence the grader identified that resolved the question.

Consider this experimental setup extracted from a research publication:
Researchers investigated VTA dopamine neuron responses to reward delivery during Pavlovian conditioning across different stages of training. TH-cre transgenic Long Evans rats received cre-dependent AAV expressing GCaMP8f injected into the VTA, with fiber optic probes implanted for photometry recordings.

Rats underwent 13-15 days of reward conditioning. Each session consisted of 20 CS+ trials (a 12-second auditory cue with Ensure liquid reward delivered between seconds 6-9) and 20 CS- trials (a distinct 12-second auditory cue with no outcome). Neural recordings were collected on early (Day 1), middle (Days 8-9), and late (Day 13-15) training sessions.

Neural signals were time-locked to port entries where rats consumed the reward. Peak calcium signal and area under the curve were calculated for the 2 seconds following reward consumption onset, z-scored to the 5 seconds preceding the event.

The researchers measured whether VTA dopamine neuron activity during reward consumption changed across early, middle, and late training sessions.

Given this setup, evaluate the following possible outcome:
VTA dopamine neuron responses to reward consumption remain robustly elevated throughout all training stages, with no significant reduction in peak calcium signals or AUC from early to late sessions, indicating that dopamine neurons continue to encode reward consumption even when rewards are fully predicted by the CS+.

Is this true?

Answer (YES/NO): YES